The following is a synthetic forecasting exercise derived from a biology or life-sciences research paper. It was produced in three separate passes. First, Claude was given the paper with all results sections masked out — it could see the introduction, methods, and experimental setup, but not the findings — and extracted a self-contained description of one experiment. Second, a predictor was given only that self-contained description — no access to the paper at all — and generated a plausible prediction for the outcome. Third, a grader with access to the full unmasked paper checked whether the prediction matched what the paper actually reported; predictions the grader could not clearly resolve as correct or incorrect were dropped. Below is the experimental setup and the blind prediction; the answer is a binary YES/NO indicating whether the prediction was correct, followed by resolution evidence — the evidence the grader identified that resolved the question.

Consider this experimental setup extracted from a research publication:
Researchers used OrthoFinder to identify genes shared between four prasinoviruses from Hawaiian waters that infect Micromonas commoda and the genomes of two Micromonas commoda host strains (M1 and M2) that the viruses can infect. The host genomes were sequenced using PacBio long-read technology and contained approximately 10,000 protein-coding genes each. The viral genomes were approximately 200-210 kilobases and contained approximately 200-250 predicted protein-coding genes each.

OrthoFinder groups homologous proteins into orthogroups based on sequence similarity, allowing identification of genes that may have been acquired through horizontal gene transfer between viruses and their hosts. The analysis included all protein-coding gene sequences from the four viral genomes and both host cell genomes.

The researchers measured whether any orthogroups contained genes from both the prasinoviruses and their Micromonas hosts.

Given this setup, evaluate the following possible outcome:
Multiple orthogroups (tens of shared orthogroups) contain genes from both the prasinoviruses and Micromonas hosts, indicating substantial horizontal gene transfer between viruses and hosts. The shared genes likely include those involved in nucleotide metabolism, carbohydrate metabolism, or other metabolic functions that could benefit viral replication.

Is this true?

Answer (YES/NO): YES